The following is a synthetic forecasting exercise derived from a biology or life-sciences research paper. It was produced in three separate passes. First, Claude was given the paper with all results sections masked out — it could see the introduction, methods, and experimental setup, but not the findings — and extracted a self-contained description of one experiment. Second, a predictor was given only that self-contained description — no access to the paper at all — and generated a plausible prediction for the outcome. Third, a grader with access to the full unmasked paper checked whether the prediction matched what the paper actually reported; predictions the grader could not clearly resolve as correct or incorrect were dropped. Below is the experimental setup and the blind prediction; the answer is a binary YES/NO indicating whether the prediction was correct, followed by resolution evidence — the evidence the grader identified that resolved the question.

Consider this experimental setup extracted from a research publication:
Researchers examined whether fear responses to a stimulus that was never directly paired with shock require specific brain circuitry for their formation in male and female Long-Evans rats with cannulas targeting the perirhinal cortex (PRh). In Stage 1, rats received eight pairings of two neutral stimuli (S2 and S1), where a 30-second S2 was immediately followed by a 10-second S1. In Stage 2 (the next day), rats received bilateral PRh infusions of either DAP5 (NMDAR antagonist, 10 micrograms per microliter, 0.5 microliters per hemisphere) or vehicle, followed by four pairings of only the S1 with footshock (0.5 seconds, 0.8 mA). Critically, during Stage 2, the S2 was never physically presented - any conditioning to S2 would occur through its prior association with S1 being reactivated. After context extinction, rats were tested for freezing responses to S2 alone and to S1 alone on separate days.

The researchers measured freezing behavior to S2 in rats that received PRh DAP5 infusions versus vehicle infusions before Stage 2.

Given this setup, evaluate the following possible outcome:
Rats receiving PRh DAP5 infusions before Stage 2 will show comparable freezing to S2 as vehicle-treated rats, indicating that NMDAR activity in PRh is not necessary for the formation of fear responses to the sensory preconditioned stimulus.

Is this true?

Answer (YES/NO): NO